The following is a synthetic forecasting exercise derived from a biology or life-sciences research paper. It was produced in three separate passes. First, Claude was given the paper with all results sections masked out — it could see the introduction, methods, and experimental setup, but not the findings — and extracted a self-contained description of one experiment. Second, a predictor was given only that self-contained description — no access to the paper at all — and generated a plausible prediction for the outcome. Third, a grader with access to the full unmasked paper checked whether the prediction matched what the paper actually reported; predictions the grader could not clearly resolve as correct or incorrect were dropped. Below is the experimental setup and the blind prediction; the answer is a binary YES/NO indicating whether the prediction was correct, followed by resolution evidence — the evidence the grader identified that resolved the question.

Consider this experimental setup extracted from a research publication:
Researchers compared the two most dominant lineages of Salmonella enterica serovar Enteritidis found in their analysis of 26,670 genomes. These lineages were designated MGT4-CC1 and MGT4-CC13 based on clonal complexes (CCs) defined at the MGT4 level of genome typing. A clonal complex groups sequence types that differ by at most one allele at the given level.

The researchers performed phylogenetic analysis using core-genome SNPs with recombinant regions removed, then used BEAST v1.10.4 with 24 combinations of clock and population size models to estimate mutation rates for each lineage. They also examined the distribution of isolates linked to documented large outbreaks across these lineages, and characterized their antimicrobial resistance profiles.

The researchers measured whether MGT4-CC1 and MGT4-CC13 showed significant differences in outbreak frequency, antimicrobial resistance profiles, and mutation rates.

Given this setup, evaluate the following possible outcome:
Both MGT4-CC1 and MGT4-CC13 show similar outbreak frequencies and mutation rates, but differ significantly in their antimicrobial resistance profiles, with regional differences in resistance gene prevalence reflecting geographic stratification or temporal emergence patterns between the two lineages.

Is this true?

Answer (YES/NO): NO